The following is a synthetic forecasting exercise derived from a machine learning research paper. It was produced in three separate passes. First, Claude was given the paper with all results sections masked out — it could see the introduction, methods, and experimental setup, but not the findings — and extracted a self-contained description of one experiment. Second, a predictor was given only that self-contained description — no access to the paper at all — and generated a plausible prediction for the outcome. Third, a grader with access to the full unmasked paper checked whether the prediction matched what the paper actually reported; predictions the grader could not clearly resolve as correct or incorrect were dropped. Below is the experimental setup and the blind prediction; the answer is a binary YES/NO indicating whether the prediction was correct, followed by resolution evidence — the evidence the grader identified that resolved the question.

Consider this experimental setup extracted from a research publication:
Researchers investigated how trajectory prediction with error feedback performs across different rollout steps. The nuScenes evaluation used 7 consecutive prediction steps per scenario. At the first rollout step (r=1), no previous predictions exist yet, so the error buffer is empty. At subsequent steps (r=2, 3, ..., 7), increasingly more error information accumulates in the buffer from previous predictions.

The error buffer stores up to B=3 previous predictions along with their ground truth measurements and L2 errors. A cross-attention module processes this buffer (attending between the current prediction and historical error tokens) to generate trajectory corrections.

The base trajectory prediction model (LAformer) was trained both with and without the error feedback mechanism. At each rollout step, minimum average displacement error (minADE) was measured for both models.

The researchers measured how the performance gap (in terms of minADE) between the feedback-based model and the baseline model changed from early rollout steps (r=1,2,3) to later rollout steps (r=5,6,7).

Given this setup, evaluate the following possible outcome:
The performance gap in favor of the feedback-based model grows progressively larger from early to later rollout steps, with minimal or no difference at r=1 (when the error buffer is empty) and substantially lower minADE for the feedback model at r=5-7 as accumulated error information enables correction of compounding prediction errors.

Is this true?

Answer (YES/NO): YES